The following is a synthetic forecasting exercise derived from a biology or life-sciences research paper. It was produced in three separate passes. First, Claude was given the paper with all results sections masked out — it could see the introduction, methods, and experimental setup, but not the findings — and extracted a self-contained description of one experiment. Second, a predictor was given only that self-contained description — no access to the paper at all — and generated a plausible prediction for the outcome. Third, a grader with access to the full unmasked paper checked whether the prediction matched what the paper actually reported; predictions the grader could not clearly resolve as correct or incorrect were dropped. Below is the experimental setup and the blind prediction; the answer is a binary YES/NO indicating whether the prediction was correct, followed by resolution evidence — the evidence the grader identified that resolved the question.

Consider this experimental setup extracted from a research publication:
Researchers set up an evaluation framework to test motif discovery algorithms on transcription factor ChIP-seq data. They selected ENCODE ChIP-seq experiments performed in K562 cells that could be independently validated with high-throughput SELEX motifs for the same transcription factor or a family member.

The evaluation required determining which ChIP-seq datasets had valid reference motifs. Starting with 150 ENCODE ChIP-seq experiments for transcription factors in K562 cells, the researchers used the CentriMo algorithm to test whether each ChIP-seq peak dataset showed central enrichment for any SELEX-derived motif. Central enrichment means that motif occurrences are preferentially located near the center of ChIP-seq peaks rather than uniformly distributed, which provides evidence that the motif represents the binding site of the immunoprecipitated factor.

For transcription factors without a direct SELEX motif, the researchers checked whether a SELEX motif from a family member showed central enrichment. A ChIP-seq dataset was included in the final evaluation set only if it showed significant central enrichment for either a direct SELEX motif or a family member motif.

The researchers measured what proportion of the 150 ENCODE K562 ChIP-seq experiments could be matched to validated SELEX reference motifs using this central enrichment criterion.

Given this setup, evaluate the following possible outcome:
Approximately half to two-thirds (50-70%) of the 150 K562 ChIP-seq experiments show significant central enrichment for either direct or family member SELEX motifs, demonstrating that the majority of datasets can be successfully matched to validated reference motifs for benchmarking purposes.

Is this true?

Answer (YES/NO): NO